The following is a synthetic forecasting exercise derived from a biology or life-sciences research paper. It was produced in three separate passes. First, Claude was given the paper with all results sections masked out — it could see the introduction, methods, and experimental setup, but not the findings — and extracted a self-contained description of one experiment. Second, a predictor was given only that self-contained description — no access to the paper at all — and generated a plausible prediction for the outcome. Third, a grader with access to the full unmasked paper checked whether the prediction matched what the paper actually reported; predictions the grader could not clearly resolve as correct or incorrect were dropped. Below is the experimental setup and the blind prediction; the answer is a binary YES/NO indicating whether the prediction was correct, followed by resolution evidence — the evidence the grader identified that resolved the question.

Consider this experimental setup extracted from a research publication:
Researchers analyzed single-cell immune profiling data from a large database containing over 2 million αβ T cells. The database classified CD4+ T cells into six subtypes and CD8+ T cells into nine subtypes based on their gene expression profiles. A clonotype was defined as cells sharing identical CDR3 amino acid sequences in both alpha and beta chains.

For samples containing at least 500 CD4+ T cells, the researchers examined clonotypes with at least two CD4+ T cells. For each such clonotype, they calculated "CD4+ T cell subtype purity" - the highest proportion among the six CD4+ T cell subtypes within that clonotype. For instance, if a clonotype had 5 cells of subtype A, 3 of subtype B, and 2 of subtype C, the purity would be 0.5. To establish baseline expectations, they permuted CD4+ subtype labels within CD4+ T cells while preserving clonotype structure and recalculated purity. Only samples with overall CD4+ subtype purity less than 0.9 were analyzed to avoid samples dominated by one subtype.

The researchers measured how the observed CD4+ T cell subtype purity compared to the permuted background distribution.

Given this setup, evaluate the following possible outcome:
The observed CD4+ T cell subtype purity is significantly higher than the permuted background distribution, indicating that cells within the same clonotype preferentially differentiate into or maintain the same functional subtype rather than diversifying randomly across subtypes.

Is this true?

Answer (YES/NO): YES